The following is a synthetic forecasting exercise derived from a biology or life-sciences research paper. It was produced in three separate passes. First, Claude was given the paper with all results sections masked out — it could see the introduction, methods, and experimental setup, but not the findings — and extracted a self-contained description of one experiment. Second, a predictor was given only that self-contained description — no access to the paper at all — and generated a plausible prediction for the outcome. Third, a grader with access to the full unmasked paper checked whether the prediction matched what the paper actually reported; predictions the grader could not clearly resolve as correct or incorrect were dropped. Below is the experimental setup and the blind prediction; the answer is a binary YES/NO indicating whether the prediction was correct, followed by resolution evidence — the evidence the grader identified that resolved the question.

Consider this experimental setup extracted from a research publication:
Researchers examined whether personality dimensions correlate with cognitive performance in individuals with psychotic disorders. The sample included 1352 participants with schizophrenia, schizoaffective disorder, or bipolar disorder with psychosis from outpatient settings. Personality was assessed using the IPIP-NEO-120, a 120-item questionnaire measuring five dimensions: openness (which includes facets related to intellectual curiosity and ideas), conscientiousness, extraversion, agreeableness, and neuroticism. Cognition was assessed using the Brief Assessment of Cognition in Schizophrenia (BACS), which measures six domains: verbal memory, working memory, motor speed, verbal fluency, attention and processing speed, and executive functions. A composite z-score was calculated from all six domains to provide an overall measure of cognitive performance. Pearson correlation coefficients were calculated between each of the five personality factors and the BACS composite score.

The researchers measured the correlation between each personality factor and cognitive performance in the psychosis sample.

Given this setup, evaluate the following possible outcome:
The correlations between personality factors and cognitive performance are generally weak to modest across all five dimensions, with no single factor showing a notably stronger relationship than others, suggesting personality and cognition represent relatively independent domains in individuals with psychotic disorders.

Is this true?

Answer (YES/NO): NO